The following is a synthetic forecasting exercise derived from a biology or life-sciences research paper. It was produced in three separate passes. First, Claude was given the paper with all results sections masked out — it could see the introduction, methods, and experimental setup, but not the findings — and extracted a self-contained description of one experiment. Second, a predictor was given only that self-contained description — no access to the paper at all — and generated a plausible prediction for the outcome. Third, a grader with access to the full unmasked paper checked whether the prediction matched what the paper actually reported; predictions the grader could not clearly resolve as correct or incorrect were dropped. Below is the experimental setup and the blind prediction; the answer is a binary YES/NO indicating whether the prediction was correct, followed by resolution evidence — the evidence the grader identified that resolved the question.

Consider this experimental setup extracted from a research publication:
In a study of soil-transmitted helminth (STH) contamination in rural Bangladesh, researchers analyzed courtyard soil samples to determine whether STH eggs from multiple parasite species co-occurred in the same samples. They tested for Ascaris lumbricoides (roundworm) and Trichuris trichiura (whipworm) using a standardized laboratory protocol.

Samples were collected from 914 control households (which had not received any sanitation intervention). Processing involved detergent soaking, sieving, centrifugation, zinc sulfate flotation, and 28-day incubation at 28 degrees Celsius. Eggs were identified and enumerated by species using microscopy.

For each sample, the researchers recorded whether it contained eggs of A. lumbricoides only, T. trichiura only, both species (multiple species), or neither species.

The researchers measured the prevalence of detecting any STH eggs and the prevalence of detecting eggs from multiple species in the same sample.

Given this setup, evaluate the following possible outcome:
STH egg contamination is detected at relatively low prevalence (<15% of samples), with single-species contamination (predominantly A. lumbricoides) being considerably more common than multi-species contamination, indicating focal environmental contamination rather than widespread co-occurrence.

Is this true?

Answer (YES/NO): NO